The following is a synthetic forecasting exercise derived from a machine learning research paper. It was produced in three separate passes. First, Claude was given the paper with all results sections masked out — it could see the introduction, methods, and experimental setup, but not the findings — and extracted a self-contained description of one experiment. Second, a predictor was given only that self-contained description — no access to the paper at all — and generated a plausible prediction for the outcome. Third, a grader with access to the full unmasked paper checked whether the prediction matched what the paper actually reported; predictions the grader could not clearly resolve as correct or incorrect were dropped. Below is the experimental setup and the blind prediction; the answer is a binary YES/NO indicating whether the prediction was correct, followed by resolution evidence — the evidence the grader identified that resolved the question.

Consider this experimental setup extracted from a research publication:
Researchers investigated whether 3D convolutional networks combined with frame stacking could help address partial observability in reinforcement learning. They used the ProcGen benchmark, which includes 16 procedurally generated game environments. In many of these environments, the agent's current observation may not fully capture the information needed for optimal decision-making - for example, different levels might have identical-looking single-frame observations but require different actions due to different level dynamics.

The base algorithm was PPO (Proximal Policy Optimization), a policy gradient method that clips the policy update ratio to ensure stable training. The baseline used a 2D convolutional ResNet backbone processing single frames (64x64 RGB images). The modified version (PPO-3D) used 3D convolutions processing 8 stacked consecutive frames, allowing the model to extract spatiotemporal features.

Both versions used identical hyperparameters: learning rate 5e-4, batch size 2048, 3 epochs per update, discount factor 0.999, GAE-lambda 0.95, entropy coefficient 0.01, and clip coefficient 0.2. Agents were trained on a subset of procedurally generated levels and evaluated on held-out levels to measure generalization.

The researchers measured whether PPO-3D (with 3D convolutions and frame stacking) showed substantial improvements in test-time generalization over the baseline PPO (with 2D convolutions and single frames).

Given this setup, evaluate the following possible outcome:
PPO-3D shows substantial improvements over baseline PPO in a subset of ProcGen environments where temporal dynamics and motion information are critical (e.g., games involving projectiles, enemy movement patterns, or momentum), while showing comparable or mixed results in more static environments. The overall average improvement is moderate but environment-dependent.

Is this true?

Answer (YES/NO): NO